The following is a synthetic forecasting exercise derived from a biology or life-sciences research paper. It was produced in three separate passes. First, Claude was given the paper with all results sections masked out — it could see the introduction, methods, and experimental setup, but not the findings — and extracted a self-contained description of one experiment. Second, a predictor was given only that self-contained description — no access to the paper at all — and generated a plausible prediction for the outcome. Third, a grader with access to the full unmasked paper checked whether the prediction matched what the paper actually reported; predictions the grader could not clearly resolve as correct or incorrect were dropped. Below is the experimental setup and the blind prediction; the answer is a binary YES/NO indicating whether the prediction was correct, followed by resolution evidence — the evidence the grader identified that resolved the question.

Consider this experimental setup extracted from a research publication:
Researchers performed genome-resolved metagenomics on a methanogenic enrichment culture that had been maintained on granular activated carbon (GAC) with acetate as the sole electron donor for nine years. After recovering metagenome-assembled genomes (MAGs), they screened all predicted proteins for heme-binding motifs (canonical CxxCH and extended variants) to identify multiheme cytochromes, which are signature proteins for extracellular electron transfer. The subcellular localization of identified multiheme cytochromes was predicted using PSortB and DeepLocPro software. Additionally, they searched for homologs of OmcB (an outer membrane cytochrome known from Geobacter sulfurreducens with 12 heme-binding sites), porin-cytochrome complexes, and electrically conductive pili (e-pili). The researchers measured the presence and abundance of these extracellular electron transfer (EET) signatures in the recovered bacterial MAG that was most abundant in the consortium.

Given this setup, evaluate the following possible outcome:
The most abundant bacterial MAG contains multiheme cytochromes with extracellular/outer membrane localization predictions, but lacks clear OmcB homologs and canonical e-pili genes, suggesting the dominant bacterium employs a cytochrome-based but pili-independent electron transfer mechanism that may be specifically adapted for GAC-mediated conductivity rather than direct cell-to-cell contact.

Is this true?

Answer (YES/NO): NO